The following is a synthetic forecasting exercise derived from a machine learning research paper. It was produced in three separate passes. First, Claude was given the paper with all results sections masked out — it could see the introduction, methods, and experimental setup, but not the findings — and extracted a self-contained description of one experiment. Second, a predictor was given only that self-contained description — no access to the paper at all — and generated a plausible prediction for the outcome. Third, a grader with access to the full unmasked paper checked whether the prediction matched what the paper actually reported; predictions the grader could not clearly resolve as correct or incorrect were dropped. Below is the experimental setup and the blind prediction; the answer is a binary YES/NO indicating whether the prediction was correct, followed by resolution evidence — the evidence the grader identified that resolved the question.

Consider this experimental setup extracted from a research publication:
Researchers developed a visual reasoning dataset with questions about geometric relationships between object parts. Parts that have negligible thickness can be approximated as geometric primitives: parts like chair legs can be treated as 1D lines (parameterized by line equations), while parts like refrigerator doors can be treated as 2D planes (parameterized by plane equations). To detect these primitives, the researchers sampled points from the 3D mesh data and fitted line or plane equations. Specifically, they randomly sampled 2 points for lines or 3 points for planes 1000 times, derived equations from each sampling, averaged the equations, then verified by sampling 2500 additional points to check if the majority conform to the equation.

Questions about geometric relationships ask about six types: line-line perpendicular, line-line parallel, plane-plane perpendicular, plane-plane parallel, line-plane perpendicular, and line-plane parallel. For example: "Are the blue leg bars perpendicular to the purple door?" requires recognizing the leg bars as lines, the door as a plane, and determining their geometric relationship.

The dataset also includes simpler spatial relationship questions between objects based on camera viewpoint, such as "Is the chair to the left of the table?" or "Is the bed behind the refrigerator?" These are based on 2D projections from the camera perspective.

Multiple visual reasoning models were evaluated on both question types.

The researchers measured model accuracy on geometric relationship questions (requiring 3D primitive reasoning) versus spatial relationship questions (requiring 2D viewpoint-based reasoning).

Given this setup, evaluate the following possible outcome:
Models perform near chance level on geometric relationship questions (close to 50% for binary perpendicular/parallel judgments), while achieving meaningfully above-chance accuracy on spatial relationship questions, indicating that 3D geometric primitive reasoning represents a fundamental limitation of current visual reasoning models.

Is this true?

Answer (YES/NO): NO